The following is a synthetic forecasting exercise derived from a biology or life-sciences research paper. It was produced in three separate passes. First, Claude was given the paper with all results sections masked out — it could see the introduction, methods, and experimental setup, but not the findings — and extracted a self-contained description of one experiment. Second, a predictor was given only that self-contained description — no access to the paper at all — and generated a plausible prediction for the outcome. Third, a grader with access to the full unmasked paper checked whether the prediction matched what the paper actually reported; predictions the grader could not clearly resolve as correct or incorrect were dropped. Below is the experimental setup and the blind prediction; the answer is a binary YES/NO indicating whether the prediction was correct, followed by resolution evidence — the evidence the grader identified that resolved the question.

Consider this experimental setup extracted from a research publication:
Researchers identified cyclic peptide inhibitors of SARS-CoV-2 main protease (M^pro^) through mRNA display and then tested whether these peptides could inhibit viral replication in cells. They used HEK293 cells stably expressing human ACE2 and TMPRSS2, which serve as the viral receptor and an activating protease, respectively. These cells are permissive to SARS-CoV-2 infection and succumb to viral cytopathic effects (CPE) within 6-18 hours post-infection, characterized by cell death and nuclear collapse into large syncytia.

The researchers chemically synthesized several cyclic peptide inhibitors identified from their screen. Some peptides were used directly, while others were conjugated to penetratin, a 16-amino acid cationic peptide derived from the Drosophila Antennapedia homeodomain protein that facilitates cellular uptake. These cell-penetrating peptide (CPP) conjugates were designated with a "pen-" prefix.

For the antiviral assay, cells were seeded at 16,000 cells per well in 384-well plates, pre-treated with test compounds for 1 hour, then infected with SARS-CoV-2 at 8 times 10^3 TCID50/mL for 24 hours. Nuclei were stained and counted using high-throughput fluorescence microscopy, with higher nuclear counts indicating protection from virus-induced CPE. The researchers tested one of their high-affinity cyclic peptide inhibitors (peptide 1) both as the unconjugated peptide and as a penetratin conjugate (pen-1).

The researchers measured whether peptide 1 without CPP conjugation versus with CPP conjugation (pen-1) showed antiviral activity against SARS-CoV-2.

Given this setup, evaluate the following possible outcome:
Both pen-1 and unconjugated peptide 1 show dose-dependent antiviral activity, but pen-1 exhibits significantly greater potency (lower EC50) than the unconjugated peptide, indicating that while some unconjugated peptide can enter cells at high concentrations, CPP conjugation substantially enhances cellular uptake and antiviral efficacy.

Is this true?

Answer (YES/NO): NO